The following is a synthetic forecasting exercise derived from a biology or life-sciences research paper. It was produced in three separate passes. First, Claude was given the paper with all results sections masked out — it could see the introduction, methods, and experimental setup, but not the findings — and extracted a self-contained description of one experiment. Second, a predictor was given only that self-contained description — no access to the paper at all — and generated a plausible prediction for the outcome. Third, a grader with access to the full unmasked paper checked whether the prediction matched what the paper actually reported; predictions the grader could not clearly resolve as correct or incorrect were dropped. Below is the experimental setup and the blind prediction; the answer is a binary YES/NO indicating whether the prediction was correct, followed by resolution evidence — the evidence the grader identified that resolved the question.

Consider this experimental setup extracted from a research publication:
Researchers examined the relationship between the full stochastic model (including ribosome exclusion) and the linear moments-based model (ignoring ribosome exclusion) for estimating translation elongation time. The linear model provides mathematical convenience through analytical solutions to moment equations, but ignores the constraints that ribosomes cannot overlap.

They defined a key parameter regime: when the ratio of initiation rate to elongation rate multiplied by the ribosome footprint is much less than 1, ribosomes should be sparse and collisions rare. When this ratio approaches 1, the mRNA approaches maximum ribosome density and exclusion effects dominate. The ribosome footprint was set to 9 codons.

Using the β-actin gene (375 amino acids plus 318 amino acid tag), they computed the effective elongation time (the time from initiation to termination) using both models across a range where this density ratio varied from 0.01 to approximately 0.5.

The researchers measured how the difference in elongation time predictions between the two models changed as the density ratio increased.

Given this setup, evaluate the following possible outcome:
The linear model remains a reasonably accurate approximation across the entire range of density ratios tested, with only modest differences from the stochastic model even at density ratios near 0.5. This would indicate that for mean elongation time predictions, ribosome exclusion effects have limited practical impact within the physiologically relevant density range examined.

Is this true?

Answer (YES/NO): NO